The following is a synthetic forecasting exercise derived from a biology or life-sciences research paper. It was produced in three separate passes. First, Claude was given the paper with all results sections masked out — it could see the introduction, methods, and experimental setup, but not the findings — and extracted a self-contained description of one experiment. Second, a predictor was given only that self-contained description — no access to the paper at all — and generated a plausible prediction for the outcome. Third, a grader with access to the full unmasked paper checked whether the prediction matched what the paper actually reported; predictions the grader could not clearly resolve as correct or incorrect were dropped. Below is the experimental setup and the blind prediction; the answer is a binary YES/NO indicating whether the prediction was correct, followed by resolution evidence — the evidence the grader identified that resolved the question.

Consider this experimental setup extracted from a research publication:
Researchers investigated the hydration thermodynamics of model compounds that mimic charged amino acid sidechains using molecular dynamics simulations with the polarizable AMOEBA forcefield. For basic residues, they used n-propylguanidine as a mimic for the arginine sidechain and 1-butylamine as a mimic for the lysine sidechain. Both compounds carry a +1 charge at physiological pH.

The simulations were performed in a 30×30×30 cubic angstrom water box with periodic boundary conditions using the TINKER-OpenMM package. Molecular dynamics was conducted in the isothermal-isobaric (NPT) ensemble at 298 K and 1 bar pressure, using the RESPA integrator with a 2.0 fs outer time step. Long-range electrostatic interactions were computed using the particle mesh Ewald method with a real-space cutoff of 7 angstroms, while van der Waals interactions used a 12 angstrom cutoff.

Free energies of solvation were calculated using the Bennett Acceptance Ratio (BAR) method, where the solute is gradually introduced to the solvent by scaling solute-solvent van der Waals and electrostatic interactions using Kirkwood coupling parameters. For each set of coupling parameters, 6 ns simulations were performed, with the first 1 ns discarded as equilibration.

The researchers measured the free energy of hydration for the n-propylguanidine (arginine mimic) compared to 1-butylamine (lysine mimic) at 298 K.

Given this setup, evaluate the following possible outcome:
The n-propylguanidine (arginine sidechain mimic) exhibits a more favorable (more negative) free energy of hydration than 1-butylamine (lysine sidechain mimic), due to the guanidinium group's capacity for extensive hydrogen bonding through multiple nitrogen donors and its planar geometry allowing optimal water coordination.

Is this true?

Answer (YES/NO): NO